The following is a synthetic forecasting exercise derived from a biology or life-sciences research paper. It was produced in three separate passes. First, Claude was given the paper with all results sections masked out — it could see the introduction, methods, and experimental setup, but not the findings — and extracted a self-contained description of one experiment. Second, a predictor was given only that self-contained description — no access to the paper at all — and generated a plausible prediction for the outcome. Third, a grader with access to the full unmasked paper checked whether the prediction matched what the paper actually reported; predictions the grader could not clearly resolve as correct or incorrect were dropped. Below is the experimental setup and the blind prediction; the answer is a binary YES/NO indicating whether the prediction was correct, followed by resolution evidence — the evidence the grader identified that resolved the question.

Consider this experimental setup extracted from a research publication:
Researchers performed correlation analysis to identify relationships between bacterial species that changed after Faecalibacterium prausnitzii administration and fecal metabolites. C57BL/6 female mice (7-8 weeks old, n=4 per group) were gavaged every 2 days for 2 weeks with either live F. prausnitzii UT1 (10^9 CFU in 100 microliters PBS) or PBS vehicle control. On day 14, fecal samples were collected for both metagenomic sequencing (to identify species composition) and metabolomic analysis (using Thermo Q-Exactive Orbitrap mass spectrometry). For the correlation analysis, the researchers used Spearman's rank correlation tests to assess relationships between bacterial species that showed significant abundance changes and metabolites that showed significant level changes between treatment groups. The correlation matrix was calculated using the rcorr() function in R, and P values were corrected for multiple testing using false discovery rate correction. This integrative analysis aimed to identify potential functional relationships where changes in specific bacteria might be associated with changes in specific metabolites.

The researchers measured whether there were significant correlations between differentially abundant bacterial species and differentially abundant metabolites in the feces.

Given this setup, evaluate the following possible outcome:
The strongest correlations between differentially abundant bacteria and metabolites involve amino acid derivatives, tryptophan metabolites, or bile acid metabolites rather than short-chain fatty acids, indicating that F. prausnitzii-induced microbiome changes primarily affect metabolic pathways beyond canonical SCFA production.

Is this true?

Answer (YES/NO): NO